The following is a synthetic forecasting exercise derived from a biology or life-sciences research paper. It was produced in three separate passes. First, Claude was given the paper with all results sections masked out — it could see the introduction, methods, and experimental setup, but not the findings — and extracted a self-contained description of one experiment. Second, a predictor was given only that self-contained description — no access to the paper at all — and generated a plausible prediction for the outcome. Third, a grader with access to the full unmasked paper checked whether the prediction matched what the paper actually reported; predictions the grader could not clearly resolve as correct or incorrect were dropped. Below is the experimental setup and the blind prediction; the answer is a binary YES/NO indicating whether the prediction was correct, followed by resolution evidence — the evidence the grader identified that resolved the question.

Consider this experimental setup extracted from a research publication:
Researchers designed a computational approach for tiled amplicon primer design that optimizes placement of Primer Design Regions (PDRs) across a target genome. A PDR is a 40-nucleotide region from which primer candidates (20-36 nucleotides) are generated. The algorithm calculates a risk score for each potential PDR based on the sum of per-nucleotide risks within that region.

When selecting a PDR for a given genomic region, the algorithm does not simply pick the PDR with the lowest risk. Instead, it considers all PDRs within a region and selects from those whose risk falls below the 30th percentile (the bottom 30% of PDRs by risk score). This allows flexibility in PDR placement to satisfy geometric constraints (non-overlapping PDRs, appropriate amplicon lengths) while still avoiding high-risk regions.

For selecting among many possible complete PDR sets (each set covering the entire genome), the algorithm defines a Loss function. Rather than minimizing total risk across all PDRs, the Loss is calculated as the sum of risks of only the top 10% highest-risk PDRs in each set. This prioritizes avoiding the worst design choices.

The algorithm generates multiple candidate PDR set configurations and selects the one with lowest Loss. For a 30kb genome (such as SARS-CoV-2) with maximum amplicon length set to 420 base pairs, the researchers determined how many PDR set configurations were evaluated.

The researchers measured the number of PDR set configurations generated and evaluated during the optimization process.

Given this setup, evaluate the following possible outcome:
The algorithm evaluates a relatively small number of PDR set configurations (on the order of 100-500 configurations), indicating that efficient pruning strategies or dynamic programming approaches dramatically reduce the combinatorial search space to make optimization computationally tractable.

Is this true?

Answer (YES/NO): NO